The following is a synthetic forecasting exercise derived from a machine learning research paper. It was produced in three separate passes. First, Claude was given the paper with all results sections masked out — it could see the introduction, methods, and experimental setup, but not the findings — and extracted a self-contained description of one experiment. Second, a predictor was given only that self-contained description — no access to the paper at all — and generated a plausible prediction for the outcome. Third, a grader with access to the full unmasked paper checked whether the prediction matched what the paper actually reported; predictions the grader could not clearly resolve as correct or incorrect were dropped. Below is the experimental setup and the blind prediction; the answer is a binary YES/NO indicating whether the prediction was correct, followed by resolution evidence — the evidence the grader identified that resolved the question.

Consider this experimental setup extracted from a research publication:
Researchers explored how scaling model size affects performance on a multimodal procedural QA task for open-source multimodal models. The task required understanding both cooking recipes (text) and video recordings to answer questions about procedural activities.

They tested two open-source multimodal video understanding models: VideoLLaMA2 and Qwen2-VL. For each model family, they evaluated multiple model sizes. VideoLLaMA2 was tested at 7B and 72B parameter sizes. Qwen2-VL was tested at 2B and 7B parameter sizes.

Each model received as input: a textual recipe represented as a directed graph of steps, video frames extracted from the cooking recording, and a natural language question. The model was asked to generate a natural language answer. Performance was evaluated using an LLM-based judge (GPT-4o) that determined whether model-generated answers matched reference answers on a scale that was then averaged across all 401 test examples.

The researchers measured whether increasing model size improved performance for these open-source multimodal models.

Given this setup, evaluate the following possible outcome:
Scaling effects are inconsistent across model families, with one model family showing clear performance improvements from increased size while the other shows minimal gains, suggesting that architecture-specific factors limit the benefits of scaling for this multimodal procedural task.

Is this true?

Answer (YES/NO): NO